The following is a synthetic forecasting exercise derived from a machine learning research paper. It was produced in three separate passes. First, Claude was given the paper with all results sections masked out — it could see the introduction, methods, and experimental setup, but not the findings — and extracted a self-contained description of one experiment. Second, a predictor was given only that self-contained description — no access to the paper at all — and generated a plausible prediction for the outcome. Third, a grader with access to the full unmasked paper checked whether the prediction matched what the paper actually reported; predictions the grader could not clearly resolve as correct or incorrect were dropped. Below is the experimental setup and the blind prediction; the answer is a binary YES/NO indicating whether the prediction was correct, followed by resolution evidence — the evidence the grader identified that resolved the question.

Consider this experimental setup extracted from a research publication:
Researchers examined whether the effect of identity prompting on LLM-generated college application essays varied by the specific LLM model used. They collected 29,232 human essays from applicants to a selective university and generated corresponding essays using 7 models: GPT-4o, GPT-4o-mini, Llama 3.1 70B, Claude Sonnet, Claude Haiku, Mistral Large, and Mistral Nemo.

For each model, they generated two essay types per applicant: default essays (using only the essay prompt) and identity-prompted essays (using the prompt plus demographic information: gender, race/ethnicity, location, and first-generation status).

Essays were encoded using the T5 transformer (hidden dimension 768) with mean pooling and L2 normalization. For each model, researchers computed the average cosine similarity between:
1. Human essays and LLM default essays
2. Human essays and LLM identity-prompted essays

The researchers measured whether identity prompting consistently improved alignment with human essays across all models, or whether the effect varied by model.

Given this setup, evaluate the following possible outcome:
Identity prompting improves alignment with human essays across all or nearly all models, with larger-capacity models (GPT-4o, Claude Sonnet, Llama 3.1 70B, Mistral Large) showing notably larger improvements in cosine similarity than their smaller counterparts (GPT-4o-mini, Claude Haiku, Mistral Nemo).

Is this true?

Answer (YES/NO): NO